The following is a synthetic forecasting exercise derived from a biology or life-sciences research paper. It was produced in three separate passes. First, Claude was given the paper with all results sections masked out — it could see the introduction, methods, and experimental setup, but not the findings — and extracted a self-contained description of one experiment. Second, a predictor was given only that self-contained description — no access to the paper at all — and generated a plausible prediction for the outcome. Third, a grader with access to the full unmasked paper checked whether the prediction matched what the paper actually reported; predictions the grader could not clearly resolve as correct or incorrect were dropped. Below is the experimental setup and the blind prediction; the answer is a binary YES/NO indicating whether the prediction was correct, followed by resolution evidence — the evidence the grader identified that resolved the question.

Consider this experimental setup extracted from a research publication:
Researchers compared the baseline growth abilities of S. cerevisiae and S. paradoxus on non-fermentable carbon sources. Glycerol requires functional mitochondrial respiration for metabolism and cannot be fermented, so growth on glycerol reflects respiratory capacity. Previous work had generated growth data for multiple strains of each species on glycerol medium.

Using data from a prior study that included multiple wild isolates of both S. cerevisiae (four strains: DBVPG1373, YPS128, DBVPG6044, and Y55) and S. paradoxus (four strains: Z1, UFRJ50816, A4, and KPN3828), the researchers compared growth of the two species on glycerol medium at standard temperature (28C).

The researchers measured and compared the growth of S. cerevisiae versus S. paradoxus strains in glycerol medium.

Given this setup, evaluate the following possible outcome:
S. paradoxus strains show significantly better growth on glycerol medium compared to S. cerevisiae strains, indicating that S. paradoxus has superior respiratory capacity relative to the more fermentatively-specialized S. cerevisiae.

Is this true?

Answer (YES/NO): NO